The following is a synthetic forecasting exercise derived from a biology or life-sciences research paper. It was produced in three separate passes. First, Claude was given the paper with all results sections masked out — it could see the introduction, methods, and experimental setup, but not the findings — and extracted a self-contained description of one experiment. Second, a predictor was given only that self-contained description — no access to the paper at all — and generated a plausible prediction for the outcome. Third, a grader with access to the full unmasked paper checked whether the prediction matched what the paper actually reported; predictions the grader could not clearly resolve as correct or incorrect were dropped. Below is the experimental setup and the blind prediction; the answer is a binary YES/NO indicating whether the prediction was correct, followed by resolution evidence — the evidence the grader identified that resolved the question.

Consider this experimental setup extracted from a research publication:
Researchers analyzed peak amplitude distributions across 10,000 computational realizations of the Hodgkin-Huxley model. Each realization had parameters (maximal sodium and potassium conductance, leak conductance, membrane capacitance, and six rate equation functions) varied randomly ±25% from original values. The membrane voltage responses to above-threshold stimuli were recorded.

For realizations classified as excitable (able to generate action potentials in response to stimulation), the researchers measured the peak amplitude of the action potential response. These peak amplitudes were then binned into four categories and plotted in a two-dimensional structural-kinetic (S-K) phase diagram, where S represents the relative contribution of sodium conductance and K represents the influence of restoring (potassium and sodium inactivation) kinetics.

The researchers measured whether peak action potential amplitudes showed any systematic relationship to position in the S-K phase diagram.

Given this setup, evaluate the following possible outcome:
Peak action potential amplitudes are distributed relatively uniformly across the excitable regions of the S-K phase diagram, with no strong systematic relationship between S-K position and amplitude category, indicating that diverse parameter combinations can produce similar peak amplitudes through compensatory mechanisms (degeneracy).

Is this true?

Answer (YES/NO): NO